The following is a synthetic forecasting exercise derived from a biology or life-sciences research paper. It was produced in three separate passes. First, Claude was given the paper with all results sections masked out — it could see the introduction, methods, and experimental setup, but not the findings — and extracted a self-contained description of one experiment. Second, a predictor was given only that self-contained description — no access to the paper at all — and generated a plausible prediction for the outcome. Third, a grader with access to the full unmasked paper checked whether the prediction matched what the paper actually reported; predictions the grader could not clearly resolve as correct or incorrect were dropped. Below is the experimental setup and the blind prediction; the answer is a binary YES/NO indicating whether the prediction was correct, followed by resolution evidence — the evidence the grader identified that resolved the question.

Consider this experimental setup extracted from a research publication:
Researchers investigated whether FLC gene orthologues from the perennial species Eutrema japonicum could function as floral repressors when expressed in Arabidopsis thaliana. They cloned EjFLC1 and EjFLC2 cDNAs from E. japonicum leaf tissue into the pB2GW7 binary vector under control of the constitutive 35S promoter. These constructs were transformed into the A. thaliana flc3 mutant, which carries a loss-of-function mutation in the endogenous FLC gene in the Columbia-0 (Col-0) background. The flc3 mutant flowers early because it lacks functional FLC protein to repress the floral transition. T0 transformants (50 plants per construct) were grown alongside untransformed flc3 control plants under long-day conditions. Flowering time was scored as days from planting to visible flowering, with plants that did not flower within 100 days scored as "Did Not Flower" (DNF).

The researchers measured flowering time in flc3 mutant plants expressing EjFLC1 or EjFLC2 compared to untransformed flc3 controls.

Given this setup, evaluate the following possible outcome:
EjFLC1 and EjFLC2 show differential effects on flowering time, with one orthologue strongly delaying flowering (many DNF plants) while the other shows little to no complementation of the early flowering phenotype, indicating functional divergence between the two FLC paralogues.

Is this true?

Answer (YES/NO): NO